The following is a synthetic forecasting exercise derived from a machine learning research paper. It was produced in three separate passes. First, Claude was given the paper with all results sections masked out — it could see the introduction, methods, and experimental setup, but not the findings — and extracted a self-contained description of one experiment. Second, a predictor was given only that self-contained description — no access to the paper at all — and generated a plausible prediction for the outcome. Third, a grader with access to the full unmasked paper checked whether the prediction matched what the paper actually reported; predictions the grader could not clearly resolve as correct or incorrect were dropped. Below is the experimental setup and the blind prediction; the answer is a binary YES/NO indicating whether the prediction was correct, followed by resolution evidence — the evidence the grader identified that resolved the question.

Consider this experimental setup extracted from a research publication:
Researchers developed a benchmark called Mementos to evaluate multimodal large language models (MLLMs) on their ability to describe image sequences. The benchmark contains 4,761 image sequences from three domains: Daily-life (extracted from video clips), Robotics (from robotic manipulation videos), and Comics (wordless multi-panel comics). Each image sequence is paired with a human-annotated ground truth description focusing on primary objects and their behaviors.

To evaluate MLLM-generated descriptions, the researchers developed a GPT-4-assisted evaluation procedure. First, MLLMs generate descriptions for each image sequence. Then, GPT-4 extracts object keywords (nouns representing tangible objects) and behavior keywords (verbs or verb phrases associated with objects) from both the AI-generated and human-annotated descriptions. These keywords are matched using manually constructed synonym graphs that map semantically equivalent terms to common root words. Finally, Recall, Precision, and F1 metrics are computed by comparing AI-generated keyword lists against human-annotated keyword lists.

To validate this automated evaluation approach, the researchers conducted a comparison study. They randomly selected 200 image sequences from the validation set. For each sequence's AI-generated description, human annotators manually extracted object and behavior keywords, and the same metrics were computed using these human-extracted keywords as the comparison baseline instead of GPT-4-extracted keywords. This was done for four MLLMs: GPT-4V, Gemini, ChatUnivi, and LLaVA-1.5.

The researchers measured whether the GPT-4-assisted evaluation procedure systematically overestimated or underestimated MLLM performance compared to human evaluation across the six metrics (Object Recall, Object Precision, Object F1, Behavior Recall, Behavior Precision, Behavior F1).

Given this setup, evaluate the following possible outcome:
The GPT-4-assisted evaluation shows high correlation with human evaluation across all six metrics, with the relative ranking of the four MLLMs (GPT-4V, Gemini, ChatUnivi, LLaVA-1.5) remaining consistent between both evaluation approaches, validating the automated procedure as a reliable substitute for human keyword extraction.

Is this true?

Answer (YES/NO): YES